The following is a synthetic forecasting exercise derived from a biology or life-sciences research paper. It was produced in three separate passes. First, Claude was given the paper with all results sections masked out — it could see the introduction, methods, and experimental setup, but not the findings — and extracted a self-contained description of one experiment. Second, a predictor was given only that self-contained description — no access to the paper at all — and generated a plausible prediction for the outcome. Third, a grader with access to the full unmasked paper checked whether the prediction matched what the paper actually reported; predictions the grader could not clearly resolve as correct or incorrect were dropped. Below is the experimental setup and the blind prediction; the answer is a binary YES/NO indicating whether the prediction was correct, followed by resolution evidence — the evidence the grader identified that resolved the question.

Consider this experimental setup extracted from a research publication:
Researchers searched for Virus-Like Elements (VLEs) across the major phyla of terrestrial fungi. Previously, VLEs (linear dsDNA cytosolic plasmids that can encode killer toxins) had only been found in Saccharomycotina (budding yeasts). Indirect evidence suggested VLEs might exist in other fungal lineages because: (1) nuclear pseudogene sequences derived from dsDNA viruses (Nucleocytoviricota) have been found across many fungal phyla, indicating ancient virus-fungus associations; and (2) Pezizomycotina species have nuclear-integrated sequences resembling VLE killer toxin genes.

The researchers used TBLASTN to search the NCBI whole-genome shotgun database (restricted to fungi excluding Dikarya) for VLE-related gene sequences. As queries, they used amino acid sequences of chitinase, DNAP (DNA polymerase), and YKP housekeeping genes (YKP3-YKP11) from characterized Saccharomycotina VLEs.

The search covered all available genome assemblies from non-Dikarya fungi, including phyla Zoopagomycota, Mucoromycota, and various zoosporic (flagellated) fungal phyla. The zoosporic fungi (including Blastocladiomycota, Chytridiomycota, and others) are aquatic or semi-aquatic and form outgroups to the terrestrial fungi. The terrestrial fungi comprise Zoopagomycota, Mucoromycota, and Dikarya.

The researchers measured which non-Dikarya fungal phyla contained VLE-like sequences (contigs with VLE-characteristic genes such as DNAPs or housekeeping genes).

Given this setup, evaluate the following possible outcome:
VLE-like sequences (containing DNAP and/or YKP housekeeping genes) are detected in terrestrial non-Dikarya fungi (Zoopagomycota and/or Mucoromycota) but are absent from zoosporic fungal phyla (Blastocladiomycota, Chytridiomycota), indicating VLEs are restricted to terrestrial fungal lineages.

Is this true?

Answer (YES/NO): NO